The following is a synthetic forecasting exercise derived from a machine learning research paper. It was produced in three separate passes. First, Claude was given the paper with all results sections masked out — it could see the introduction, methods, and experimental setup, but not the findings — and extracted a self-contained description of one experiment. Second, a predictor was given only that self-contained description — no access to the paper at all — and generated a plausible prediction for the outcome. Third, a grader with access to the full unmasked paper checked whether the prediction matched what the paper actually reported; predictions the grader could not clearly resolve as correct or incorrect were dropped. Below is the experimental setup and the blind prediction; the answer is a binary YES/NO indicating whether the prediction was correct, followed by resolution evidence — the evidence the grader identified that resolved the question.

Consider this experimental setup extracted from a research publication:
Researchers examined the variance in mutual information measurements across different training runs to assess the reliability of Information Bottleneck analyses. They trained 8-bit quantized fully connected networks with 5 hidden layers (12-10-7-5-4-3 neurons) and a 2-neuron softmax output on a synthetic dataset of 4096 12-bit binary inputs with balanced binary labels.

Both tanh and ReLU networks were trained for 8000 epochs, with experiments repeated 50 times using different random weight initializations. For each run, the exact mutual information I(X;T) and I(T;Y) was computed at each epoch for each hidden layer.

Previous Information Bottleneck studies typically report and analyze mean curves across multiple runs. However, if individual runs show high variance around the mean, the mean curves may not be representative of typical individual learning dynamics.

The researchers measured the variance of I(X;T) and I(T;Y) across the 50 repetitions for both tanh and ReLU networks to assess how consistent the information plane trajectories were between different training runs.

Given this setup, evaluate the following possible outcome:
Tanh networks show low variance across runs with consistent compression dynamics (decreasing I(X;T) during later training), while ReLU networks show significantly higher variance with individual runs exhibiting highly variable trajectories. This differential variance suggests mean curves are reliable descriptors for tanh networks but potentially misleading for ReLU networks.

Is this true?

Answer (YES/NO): NO